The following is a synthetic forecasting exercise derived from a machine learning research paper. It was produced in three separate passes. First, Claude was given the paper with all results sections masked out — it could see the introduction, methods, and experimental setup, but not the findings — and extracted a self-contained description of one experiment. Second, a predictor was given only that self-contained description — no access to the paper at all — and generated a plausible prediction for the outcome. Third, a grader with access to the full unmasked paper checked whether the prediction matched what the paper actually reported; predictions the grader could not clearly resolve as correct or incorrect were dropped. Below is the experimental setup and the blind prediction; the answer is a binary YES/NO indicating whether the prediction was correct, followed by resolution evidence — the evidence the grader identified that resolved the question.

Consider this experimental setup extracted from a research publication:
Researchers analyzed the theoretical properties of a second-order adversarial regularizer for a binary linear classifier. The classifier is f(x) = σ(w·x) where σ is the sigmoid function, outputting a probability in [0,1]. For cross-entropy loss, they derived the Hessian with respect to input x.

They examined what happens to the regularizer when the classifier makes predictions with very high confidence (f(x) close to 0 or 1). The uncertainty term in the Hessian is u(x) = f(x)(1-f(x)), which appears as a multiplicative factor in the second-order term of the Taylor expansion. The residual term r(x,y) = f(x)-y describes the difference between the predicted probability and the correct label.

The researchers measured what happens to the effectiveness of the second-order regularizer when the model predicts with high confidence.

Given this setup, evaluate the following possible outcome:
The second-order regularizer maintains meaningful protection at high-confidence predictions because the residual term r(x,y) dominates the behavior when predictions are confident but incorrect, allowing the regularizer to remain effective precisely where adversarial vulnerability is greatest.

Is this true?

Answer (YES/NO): NO